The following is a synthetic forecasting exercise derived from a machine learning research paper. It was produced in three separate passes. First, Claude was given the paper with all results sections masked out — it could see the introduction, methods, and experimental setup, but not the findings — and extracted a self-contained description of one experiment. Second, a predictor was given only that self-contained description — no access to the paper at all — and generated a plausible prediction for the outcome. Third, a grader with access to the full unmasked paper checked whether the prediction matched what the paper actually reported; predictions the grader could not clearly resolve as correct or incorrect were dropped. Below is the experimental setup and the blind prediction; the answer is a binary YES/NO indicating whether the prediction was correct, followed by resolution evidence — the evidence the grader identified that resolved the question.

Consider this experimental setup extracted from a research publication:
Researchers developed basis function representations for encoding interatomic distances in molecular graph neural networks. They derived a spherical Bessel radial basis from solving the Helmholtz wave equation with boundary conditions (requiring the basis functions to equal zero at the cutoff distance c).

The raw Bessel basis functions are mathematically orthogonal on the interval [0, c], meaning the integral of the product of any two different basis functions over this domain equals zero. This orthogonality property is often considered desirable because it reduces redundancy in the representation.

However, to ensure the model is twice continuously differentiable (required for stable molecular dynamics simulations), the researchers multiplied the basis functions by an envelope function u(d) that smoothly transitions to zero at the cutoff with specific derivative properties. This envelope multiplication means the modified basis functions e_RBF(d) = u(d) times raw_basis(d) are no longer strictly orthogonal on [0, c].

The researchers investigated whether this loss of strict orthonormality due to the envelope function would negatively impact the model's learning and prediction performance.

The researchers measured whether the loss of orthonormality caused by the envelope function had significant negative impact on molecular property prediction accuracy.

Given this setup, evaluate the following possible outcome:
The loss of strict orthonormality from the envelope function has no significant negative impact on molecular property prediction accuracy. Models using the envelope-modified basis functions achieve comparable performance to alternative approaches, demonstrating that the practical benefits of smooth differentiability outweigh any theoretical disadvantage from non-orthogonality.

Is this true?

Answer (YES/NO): YES